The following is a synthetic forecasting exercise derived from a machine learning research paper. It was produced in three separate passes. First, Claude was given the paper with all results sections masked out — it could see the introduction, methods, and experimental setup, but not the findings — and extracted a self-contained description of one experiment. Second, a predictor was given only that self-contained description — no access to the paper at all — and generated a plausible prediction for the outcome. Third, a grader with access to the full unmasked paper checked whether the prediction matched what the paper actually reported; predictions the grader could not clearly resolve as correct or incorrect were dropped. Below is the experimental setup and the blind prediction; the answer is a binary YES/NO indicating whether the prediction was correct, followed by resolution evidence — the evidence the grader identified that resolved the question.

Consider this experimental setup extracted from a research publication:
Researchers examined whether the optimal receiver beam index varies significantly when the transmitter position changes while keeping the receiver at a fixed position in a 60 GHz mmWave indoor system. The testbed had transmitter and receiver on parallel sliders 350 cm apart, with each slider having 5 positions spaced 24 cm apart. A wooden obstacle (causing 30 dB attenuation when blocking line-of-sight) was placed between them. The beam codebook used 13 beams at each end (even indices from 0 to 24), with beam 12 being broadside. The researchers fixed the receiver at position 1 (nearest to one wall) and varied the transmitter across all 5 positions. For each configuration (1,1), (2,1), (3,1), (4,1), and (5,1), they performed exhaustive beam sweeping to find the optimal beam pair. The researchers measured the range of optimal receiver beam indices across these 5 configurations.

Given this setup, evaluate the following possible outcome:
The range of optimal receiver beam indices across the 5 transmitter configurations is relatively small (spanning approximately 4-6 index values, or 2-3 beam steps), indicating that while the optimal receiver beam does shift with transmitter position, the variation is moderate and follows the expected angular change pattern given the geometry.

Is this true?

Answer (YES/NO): NO